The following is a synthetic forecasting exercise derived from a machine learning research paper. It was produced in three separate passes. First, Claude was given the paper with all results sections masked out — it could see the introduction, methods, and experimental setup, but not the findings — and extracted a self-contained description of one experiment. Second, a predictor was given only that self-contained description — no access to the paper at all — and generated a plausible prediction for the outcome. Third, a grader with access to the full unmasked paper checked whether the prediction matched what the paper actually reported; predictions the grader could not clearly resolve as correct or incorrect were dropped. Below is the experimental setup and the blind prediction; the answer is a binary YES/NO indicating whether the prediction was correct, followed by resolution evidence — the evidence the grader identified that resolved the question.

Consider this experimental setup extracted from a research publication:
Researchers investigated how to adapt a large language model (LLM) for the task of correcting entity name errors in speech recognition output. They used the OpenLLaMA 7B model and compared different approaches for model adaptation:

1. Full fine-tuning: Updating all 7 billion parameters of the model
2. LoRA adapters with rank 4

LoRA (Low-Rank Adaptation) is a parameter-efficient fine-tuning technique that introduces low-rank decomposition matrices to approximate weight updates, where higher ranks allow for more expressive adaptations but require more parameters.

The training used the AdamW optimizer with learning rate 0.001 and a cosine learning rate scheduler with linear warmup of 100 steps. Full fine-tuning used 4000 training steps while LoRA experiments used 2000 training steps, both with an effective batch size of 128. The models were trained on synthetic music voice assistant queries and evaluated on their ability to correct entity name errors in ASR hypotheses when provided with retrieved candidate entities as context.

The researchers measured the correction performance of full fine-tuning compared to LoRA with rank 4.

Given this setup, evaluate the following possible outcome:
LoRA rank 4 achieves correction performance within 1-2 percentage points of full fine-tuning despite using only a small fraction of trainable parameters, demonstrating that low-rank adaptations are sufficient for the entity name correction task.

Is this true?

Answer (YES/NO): YES